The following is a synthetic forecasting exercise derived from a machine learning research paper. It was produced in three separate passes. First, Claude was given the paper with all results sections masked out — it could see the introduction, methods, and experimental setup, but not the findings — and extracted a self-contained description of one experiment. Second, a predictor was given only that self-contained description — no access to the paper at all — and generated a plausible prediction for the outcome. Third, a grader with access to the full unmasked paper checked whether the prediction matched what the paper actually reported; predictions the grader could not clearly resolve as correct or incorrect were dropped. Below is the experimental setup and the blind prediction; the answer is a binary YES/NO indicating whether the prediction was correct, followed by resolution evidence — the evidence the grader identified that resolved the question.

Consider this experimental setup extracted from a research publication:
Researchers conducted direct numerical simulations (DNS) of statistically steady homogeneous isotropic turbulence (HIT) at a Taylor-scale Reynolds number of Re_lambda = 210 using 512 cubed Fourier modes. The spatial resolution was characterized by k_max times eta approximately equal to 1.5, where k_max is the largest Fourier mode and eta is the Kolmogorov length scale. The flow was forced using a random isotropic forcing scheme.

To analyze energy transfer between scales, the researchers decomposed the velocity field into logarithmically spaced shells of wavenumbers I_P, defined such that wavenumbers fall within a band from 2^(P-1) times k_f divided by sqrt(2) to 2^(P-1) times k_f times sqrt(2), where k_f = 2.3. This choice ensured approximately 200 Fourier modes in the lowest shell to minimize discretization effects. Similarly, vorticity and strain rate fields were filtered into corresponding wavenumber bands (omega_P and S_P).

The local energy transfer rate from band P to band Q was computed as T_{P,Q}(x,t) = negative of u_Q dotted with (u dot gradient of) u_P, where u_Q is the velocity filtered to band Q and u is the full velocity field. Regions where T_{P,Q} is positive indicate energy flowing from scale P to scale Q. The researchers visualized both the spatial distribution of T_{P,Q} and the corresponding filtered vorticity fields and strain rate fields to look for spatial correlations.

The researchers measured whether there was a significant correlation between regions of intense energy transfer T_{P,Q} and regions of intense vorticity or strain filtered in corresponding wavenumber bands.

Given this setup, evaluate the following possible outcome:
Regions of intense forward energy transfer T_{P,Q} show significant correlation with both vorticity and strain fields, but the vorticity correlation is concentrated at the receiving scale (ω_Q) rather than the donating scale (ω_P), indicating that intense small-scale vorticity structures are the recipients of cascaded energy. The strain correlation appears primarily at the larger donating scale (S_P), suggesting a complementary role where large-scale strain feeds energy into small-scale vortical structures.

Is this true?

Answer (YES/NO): NO